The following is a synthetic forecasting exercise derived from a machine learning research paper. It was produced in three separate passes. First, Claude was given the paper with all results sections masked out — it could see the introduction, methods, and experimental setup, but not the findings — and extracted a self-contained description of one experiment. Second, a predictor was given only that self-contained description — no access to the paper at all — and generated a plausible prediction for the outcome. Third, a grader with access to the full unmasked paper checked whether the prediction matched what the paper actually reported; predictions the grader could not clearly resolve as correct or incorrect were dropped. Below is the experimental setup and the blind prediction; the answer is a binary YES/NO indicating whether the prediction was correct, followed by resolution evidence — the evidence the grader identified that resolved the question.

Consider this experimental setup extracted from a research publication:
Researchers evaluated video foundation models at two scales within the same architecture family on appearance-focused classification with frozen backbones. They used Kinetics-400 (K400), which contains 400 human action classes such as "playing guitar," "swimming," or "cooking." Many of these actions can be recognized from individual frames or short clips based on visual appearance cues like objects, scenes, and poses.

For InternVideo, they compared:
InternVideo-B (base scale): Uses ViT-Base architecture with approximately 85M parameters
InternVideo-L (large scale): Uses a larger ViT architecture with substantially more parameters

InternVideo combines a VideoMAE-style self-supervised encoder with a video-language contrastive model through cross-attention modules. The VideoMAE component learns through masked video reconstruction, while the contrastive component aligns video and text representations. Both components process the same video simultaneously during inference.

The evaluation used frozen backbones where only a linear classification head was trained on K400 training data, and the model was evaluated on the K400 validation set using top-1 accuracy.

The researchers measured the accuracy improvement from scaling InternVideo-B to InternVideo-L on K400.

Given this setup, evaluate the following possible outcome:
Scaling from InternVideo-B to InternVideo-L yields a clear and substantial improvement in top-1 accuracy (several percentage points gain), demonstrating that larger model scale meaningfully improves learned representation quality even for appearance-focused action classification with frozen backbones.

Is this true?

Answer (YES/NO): YES